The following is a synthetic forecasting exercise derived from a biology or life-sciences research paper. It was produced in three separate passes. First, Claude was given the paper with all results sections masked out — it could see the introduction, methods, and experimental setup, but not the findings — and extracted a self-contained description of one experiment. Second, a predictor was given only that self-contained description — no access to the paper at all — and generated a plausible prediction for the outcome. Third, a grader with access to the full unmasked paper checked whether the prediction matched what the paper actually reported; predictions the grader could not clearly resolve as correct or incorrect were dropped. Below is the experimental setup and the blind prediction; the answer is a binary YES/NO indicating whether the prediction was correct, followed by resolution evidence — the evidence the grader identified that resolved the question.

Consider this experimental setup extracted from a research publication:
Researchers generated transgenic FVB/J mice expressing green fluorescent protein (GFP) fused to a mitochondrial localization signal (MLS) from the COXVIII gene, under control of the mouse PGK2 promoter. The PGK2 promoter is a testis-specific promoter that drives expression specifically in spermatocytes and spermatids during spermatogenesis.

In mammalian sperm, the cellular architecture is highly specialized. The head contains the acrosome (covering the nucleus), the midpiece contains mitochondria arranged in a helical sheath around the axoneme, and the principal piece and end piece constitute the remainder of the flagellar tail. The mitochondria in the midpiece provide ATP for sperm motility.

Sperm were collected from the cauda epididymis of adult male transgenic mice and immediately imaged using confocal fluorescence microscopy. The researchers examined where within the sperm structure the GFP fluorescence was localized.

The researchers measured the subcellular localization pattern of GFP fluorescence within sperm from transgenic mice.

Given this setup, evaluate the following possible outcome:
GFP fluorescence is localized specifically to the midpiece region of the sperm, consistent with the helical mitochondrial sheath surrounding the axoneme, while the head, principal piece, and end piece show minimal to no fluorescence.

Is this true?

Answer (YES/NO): YES